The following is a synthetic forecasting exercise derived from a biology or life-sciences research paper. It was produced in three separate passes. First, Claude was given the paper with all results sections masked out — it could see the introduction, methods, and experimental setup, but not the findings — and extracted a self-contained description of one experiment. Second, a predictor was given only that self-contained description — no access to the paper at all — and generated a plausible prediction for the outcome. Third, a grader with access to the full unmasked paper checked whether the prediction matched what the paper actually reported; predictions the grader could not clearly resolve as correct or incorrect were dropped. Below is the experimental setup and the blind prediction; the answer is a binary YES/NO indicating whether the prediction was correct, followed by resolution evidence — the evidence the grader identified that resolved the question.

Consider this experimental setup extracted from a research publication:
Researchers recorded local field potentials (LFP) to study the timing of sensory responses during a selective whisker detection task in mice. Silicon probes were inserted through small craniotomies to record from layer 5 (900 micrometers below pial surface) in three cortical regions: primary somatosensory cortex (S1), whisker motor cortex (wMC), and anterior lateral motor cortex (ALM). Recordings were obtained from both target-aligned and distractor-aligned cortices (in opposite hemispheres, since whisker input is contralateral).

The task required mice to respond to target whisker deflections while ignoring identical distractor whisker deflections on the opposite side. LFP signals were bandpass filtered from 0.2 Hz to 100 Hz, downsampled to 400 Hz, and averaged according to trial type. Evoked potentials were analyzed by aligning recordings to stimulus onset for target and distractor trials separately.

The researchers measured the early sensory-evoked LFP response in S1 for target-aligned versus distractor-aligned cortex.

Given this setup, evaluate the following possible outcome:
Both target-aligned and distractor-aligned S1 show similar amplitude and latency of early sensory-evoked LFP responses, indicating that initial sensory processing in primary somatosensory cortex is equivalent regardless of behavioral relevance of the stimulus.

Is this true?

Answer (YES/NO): YES